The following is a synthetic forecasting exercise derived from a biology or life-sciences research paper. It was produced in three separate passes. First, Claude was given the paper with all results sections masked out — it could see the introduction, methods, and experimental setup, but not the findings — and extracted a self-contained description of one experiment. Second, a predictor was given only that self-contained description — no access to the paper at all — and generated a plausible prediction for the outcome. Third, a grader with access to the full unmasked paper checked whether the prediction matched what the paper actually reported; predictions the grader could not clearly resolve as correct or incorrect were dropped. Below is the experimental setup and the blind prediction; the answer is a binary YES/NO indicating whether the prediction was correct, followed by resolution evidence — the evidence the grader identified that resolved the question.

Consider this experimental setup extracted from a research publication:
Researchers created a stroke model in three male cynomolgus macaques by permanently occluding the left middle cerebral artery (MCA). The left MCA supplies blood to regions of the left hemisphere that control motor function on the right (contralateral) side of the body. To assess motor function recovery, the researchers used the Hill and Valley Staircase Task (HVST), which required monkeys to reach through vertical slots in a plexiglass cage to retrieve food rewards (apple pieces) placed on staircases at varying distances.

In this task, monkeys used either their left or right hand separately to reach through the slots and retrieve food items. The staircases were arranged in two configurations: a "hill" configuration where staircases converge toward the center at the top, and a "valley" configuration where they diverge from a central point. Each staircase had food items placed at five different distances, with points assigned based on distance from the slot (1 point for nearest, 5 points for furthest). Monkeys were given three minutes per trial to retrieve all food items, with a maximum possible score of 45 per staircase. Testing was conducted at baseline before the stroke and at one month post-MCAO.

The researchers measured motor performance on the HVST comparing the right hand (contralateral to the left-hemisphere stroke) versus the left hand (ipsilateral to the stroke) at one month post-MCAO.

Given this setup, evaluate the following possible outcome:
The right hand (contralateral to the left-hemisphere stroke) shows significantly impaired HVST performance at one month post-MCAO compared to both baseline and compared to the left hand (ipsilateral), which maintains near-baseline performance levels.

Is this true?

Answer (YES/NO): YES